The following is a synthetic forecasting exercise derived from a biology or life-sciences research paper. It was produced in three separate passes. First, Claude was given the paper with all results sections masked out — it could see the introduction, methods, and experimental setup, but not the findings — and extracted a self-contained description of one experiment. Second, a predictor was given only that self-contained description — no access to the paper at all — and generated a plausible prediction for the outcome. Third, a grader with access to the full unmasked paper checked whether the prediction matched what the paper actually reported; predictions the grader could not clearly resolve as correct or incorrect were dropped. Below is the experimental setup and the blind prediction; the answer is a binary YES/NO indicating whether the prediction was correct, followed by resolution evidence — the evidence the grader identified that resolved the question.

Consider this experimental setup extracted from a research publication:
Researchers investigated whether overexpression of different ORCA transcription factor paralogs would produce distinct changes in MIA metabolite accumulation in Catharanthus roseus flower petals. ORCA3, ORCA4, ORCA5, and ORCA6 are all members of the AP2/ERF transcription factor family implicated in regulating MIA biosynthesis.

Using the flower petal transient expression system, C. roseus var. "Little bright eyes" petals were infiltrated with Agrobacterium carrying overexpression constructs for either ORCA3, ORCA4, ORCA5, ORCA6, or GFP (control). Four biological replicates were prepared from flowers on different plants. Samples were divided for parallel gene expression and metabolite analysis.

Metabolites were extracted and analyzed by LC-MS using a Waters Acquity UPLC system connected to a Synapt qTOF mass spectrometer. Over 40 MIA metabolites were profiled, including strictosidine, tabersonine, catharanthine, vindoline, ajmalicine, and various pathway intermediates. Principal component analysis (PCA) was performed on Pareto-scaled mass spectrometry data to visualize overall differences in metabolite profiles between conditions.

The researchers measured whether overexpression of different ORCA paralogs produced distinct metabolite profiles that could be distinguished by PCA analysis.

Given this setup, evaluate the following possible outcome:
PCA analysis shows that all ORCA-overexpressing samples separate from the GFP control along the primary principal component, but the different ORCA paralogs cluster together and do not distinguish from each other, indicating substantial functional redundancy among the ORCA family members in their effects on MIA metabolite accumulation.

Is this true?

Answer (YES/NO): NO